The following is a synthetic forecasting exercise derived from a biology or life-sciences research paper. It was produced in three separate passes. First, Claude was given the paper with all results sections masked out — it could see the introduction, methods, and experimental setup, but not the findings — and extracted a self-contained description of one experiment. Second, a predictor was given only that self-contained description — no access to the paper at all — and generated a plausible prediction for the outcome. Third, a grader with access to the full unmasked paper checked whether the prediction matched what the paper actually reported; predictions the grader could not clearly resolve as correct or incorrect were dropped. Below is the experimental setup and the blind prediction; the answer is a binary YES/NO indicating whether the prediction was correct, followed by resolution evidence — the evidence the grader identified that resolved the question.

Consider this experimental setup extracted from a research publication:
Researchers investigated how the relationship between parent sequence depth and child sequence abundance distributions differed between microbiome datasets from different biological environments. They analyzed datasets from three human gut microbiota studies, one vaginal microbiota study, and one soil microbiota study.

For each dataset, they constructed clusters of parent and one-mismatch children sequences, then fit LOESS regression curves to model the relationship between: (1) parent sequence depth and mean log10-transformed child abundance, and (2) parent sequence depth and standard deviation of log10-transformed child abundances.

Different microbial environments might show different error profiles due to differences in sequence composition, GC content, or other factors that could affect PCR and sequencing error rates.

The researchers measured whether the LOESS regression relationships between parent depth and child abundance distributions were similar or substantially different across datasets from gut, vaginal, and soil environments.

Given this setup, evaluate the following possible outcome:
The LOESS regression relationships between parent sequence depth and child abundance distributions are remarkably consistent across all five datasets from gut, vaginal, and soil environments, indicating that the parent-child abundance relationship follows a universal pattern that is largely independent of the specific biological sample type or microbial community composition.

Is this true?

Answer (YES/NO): YES